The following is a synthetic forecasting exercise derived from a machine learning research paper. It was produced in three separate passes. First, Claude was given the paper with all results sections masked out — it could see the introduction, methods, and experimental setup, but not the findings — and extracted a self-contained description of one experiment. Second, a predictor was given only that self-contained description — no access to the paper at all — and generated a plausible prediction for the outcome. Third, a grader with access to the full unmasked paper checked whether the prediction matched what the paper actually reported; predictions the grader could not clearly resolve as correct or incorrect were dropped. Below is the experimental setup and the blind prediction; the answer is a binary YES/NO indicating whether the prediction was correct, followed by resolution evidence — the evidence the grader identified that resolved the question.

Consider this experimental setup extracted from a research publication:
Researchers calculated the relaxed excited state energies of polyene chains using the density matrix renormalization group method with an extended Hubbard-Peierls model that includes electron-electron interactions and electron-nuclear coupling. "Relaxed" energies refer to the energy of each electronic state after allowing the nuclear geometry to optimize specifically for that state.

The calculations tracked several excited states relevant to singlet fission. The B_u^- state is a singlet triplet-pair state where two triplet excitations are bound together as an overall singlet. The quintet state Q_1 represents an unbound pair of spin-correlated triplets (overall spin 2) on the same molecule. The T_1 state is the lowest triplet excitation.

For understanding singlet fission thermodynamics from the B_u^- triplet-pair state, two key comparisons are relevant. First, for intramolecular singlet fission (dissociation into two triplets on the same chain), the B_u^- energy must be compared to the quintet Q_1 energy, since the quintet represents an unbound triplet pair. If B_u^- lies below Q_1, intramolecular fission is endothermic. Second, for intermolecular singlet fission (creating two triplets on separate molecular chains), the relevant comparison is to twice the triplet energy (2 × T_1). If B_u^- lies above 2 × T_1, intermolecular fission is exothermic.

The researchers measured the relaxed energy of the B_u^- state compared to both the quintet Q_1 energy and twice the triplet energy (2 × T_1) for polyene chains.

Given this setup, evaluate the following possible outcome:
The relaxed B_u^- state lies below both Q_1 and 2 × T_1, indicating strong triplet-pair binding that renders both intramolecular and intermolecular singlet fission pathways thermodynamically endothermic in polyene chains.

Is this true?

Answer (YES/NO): NO